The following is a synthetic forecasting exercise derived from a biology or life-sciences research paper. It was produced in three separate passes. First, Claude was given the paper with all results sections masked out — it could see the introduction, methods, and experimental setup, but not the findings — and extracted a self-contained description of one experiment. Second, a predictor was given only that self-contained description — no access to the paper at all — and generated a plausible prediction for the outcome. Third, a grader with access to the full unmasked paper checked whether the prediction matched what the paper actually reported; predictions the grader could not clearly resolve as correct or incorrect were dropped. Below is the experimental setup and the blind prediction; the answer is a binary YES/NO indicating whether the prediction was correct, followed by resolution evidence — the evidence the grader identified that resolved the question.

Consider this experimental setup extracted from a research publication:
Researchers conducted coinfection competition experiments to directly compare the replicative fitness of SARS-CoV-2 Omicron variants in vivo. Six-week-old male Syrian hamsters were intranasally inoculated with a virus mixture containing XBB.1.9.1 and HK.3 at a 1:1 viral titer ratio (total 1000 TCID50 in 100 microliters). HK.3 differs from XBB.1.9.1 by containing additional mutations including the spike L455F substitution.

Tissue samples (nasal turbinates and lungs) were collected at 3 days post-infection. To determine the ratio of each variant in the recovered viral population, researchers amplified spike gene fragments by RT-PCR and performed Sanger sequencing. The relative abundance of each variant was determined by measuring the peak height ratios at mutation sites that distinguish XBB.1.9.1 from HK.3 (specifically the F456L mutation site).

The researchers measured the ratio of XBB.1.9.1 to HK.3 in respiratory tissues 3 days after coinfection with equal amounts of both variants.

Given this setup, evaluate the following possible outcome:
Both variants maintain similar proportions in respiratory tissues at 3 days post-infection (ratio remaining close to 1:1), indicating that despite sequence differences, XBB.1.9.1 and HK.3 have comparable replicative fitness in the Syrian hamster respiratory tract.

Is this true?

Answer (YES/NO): NO